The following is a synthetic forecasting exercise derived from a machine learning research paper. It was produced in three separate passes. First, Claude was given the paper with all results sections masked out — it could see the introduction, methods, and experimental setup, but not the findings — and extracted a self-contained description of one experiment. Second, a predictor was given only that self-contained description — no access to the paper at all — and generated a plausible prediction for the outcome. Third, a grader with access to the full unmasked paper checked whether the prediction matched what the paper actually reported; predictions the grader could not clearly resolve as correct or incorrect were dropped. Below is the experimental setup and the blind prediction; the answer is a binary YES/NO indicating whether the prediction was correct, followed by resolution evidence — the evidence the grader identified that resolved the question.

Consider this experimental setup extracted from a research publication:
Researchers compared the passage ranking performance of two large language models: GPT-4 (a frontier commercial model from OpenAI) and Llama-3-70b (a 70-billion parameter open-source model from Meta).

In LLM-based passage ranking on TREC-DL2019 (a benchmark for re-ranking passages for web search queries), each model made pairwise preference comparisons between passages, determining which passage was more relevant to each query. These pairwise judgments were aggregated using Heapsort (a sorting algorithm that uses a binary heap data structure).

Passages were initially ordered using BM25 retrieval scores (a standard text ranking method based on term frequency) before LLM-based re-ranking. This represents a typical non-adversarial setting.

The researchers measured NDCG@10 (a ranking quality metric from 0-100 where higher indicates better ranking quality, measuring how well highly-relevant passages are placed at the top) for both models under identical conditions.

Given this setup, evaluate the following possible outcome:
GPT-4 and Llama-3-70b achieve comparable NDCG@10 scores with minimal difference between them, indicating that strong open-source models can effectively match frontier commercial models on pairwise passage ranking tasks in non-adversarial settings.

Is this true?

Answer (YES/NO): YES